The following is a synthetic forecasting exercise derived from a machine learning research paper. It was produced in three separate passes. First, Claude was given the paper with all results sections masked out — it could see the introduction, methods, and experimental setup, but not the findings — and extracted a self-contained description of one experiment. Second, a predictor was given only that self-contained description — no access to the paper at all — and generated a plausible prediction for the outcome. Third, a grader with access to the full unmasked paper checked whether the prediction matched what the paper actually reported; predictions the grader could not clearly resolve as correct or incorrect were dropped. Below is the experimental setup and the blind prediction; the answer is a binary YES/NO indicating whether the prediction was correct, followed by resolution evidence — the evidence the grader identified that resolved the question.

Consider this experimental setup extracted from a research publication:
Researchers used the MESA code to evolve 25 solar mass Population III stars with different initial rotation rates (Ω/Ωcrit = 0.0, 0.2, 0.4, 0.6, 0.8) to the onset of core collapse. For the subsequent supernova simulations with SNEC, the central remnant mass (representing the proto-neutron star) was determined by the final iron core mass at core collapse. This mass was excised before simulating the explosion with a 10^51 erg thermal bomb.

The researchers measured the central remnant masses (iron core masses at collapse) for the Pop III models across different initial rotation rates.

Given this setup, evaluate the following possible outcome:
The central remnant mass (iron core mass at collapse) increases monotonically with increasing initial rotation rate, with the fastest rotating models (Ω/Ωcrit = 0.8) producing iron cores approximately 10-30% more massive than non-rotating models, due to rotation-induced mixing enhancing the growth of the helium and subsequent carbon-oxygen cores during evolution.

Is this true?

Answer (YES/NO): NO